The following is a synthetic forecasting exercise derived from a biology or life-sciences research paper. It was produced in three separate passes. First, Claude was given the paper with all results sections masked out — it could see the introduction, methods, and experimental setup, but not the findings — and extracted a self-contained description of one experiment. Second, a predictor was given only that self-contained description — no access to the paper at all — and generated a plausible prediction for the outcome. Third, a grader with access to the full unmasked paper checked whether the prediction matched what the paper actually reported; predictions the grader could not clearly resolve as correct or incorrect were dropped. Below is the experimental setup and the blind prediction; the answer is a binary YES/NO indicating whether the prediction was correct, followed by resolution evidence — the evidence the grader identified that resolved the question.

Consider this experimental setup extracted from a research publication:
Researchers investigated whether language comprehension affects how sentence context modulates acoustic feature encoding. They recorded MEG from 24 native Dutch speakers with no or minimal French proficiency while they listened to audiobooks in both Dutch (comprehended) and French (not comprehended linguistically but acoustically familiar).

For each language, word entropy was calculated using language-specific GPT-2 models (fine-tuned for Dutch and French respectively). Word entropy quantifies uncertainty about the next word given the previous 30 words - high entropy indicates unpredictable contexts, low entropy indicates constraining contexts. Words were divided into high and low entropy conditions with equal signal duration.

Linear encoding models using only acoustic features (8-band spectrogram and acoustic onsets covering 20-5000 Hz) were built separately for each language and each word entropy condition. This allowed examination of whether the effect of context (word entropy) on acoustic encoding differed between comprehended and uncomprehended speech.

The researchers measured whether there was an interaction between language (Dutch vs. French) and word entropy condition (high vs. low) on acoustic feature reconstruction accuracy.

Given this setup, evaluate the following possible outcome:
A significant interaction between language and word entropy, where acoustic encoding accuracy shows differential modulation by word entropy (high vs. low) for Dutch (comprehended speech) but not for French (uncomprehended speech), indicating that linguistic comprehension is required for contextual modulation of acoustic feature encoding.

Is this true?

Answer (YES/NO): NO